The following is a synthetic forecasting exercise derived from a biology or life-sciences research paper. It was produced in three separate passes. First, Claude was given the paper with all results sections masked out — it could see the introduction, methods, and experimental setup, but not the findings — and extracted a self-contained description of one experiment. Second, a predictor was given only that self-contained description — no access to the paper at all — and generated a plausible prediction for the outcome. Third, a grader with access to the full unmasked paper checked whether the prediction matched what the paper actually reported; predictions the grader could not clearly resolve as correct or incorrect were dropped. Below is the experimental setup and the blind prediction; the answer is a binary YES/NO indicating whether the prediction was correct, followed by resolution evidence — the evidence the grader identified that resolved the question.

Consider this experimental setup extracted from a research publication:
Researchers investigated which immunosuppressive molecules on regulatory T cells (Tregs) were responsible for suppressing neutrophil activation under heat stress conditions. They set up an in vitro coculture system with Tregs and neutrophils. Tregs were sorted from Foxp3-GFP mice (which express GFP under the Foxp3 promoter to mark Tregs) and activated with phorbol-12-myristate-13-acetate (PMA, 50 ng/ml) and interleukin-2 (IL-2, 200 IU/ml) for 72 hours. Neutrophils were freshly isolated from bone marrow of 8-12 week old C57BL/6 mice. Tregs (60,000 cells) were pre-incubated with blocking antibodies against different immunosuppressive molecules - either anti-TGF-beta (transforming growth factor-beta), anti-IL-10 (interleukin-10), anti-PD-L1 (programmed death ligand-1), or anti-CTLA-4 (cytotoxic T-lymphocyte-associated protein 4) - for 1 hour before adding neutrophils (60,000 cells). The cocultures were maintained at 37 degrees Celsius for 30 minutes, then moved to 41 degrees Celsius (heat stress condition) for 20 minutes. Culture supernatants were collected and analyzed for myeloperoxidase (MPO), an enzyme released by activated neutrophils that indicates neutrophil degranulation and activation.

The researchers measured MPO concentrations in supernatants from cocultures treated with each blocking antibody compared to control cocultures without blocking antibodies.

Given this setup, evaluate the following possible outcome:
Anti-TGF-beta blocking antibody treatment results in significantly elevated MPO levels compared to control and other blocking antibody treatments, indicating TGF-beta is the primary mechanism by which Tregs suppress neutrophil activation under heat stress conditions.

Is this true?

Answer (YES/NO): NO